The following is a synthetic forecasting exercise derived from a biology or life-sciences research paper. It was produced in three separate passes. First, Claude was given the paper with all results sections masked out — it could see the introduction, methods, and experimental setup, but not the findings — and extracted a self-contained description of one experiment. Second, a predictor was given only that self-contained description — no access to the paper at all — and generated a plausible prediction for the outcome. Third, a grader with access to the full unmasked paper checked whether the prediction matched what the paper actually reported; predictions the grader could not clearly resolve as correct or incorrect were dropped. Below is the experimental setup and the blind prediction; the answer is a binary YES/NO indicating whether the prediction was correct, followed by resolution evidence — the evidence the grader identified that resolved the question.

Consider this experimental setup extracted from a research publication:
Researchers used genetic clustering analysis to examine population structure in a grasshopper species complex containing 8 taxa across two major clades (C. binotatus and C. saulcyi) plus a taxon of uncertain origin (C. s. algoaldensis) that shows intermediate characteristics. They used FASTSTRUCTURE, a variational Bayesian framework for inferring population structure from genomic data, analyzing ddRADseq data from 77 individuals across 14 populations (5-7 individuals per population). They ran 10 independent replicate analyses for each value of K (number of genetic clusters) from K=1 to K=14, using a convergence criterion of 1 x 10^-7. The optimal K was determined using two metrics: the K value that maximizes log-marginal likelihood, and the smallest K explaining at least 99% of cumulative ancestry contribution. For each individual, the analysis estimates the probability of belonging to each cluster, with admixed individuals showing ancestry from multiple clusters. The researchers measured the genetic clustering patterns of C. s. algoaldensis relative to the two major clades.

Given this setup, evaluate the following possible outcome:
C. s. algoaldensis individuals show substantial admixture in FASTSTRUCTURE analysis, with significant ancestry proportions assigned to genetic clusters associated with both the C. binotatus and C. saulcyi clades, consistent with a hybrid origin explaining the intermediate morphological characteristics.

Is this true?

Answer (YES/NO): NO